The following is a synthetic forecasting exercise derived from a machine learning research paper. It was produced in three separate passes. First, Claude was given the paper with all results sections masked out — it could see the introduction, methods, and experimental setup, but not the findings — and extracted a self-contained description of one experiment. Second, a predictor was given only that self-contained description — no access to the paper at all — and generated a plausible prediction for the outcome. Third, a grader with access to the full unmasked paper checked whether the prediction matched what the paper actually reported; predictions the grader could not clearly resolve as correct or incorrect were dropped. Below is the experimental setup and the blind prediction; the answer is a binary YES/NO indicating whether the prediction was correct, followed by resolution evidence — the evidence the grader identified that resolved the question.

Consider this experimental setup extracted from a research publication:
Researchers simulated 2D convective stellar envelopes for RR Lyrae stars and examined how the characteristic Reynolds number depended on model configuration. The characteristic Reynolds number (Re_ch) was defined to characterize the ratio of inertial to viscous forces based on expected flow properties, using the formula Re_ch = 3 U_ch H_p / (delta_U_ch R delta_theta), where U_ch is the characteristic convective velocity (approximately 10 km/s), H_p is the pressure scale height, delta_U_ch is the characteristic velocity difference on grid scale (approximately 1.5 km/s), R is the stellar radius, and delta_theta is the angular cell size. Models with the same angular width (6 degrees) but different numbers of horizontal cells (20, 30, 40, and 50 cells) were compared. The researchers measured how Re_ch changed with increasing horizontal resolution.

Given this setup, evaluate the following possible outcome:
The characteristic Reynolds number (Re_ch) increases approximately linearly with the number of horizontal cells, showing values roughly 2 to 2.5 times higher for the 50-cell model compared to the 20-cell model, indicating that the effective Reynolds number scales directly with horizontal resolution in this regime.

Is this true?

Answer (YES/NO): YES